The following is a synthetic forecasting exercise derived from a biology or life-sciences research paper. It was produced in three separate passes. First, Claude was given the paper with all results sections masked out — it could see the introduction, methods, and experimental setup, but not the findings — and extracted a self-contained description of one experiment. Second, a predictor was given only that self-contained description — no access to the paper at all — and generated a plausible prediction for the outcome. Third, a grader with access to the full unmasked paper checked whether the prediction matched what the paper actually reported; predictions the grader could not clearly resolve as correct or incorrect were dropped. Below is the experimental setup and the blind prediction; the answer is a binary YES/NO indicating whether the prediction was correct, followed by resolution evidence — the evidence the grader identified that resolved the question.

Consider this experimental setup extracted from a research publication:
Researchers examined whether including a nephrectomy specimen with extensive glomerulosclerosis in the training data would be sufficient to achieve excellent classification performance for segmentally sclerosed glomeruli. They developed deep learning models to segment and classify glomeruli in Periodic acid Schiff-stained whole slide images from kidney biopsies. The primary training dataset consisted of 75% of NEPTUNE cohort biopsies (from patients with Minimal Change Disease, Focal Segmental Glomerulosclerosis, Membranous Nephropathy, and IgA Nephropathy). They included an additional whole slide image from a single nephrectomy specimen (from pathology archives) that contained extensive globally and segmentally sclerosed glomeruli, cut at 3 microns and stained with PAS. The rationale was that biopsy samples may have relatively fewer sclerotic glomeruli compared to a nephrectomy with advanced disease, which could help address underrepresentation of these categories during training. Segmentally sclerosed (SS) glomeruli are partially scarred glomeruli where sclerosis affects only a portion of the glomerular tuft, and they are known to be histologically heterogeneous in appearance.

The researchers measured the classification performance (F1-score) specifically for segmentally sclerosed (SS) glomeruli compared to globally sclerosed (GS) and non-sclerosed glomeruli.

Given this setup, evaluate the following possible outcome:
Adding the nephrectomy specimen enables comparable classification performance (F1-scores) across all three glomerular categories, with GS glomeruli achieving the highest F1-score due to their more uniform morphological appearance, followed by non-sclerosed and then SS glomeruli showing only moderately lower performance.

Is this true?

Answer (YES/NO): NO